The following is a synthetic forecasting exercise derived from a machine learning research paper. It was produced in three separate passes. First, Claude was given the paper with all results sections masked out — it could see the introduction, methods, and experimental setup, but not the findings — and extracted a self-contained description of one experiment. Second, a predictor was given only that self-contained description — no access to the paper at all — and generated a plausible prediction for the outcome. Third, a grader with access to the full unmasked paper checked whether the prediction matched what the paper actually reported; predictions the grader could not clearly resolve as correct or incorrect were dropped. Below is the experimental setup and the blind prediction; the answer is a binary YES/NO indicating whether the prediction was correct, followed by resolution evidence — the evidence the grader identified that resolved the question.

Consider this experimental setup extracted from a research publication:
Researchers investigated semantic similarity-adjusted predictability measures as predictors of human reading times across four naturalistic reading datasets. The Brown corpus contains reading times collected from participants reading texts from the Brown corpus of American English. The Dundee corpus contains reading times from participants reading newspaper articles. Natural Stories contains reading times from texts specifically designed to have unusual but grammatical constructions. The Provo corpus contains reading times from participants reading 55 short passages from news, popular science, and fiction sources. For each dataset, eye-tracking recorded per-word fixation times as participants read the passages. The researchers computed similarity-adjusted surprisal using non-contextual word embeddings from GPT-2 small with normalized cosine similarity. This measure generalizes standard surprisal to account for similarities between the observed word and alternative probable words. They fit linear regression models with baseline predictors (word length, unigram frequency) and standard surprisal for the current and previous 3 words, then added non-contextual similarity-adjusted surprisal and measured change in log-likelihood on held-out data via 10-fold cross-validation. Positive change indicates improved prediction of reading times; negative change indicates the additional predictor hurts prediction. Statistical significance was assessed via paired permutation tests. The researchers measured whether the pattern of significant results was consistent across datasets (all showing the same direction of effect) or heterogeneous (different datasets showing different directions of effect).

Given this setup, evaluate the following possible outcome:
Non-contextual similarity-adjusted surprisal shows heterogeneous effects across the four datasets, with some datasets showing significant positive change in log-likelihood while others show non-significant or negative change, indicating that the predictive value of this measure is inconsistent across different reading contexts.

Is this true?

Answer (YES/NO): YES